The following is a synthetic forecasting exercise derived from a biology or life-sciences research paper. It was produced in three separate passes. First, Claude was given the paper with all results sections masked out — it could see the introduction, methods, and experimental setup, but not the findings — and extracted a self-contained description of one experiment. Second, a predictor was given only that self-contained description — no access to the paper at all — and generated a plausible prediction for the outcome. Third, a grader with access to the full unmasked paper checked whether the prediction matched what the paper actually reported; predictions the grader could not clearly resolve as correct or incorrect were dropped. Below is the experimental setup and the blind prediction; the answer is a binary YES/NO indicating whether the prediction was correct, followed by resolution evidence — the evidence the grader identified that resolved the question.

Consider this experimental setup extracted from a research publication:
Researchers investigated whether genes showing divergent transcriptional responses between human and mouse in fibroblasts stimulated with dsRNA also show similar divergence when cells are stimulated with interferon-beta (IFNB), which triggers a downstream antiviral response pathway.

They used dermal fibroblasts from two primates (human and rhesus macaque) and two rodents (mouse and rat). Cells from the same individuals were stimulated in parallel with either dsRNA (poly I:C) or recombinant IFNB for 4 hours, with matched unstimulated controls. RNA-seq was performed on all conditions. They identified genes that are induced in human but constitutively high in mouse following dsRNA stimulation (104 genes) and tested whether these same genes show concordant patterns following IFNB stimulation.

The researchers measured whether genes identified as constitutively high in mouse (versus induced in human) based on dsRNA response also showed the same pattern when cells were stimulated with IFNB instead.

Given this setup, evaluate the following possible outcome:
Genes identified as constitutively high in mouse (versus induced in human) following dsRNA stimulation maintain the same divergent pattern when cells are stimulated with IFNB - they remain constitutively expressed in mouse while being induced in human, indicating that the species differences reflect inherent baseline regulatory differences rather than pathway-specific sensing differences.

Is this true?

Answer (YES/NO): YES